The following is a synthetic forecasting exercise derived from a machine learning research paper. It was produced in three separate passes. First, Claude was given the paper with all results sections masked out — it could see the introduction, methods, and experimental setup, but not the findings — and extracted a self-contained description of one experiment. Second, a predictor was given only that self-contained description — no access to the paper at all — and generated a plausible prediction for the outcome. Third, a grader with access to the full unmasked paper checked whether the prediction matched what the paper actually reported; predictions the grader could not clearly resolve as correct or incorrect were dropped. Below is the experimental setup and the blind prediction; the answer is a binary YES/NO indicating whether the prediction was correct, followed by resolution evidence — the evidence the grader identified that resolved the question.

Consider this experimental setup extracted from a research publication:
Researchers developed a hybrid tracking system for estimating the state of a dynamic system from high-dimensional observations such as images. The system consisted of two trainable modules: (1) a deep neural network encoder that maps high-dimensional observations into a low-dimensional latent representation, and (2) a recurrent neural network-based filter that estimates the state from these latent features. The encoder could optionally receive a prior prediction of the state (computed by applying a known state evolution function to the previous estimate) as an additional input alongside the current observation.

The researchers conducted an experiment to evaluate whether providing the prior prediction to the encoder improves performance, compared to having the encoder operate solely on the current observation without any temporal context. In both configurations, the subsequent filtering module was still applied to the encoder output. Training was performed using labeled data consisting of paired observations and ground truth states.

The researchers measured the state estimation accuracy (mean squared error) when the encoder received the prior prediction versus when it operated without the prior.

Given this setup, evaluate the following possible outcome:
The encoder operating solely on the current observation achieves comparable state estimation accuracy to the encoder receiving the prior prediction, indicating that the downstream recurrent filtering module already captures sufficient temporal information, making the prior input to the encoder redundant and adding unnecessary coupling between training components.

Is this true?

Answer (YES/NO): NO